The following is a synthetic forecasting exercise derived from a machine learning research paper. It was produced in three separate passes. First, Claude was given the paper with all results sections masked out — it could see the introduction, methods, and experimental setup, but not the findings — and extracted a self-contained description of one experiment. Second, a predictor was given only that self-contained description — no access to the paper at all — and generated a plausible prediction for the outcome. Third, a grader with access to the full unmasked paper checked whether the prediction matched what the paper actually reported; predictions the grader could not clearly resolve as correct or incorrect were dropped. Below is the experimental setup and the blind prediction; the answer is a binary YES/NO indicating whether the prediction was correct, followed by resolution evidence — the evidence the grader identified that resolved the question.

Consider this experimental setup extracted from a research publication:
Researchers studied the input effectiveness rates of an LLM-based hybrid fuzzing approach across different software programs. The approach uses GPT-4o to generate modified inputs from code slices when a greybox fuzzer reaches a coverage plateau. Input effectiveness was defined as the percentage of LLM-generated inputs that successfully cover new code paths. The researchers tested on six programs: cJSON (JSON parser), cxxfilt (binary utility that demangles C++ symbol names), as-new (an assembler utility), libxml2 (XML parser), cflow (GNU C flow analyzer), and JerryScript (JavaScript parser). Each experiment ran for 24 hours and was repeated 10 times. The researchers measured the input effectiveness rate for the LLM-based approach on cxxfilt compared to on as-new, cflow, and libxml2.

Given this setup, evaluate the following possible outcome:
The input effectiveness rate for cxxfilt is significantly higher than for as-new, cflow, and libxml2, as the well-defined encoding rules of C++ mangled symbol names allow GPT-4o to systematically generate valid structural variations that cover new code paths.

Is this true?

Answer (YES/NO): NO